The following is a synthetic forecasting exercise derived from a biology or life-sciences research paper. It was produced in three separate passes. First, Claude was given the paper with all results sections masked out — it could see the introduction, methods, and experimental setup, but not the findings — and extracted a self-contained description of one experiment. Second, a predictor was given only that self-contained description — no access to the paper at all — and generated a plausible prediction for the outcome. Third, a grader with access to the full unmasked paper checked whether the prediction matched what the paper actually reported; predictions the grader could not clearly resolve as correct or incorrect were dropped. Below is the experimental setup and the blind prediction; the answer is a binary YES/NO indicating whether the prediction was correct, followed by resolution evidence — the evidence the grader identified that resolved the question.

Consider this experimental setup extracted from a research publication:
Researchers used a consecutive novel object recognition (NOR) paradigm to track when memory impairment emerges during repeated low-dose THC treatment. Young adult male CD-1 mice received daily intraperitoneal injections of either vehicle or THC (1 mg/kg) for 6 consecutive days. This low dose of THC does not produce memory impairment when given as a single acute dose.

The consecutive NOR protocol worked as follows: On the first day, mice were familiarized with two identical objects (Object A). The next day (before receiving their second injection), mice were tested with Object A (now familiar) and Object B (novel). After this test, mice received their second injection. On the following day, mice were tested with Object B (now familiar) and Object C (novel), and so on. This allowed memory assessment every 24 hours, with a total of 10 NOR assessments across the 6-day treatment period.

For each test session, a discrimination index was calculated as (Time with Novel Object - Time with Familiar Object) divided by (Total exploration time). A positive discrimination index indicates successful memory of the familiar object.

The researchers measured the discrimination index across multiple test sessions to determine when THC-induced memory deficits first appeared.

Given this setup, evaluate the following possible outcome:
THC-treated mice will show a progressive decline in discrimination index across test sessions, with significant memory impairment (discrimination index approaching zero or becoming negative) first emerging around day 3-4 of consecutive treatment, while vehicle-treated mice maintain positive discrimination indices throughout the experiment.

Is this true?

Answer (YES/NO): NO